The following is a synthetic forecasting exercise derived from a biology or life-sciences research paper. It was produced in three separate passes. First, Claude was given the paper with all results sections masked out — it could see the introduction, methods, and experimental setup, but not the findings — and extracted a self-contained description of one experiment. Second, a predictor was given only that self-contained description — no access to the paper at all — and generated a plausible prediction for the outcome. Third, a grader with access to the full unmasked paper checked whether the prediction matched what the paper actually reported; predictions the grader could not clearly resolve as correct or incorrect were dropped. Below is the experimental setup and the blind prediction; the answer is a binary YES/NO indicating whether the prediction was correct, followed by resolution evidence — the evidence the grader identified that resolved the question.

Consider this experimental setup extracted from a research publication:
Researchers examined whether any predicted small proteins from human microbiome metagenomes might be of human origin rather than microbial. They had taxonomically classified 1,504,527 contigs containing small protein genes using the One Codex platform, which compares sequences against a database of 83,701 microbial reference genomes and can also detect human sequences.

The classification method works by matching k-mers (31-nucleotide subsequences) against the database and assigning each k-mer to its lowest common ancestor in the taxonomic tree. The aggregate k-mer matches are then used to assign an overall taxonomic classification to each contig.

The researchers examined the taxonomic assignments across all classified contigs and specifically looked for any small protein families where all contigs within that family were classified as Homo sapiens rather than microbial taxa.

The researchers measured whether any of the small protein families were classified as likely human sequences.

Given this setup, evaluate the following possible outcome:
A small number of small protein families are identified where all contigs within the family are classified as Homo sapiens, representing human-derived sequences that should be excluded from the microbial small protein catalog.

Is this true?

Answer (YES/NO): YES